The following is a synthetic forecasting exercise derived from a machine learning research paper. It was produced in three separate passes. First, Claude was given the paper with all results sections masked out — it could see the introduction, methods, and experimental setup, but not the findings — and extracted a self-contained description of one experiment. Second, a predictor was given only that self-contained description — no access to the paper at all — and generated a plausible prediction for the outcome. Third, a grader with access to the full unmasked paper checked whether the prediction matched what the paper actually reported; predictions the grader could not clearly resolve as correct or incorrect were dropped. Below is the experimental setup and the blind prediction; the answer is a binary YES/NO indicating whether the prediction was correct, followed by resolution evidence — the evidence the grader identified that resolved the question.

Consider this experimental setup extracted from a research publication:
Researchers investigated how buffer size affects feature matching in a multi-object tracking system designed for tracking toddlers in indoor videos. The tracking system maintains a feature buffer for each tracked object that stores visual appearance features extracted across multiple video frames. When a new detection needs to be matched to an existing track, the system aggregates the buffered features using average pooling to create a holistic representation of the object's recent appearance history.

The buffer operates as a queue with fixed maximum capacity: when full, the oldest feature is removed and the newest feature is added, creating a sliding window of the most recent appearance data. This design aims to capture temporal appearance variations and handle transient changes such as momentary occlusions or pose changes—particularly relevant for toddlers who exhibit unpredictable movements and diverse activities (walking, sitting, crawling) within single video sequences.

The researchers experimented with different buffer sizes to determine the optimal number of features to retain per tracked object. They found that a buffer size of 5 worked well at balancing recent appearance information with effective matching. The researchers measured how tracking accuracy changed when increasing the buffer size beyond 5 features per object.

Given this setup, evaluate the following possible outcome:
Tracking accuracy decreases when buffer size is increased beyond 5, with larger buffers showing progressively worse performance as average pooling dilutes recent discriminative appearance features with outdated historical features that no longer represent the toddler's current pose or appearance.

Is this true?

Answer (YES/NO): YES